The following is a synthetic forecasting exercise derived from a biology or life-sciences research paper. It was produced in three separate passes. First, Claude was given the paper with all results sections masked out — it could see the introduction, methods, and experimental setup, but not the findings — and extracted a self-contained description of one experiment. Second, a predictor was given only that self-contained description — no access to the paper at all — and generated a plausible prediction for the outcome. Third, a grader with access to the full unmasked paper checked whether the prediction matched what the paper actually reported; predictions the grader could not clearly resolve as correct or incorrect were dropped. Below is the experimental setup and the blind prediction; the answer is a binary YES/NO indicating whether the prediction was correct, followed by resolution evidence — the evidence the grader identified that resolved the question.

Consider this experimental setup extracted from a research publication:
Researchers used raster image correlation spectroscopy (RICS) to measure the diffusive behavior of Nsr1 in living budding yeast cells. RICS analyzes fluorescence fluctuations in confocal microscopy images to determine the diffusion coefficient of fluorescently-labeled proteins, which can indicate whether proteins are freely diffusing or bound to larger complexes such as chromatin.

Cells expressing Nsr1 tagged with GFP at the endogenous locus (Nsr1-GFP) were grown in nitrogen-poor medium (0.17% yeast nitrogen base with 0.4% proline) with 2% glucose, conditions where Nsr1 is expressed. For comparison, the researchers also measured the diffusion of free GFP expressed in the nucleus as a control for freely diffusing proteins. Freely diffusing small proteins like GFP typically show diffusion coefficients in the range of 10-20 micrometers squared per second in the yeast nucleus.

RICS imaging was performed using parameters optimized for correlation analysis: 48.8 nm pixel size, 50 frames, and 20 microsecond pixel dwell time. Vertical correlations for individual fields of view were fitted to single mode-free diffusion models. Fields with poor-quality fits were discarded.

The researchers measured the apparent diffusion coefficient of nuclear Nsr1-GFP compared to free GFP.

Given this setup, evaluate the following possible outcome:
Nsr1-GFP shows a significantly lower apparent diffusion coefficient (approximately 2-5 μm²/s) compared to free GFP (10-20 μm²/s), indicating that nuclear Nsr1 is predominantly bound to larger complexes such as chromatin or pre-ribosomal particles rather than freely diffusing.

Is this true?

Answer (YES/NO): YES